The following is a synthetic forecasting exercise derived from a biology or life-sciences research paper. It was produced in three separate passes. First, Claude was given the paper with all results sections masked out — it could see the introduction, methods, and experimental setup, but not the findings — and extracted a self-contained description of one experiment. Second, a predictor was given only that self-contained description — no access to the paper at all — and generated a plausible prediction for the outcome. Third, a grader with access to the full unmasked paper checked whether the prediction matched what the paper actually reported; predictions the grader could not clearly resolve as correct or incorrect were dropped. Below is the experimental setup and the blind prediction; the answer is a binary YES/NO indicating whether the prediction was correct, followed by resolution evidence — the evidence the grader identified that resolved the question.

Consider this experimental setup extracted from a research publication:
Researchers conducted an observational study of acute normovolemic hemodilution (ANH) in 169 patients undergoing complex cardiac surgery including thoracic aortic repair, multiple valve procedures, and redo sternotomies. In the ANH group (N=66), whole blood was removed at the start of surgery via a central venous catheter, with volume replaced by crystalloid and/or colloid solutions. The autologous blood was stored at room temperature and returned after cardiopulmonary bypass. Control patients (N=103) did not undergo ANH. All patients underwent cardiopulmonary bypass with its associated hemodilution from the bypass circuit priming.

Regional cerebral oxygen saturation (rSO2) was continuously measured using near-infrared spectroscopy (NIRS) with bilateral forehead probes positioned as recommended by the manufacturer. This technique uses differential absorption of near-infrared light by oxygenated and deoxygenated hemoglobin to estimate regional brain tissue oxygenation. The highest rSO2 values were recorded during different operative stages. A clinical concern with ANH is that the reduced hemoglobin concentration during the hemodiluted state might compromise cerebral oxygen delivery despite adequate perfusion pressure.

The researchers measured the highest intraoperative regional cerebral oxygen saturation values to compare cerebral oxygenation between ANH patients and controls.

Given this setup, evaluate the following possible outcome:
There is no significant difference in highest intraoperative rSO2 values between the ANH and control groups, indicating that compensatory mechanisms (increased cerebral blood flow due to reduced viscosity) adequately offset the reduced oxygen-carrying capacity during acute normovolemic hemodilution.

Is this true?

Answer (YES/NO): NO